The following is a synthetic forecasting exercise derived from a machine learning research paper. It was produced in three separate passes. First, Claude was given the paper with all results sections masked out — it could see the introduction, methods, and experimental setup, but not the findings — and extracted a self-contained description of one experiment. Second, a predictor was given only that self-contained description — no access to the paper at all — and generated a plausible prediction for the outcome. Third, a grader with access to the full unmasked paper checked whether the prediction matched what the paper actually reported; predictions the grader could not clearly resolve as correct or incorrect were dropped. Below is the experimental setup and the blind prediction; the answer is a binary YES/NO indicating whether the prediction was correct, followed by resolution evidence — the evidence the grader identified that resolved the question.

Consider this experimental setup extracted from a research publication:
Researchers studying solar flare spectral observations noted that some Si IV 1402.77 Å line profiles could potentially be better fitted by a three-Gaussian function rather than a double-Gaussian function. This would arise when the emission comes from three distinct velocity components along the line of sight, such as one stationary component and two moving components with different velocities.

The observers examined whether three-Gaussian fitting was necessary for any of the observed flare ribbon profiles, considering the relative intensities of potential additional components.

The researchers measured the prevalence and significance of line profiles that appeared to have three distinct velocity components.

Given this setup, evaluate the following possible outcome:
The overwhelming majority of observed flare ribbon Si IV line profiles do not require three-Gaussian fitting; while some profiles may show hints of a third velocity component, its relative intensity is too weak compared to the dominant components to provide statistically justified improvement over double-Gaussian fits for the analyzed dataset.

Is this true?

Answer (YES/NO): YES